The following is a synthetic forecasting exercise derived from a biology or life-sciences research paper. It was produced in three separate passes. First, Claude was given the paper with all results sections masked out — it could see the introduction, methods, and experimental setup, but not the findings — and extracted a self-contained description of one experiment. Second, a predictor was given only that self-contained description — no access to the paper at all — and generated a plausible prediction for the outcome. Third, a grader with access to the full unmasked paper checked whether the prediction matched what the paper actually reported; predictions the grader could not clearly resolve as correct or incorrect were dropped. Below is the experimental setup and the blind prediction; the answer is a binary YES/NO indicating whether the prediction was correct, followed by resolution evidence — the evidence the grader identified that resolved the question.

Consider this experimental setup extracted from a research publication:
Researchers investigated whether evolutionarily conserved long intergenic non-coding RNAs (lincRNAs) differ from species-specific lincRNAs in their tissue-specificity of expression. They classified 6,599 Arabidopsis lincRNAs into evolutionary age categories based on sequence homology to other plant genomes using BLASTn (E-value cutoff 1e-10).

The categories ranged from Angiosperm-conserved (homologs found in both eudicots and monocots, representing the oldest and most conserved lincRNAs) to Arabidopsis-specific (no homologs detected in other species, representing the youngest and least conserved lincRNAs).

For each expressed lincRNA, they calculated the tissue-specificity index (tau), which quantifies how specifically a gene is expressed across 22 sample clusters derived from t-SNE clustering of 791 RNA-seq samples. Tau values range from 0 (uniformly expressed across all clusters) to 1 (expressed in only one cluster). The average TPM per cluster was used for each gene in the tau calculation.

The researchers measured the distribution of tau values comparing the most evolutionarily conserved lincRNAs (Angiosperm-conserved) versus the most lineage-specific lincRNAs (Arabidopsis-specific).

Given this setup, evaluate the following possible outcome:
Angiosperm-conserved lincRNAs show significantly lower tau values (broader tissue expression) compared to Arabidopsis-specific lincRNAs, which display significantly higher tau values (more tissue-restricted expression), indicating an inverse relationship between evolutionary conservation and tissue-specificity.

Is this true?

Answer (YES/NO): YES